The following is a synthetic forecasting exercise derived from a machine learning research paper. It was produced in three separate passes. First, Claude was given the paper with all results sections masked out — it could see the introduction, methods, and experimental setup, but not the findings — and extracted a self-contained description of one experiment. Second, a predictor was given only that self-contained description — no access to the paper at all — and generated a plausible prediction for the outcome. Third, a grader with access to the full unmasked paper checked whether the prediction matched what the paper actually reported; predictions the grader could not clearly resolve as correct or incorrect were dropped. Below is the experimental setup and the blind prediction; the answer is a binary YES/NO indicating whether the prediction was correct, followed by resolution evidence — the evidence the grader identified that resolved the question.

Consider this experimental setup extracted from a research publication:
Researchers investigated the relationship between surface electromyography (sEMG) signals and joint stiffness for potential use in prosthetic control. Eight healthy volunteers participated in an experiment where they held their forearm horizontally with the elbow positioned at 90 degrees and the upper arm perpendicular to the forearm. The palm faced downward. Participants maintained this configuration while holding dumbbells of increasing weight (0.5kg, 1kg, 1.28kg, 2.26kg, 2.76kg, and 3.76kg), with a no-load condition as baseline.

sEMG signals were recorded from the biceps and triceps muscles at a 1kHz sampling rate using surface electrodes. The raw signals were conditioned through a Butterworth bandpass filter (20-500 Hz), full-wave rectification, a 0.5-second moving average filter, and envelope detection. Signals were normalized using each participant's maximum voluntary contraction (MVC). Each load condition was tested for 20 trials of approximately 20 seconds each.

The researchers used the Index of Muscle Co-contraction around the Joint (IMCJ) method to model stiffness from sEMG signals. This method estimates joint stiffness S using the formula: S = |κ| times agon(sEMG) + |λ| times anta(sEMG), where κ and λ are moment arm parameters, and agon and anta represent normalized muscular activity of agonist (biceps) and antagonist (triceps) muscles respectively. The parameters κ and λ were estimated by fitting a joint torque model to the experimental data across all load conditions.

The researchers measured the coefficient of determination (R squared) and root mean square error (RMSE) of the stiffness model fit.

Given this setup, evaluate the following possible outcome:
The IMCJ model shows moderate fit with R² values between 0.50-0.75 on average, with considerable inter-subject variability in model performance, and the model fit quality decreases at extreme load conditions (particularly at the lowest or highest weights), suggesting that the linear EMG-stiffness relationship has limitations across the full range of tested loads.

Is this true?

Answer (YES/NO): NO